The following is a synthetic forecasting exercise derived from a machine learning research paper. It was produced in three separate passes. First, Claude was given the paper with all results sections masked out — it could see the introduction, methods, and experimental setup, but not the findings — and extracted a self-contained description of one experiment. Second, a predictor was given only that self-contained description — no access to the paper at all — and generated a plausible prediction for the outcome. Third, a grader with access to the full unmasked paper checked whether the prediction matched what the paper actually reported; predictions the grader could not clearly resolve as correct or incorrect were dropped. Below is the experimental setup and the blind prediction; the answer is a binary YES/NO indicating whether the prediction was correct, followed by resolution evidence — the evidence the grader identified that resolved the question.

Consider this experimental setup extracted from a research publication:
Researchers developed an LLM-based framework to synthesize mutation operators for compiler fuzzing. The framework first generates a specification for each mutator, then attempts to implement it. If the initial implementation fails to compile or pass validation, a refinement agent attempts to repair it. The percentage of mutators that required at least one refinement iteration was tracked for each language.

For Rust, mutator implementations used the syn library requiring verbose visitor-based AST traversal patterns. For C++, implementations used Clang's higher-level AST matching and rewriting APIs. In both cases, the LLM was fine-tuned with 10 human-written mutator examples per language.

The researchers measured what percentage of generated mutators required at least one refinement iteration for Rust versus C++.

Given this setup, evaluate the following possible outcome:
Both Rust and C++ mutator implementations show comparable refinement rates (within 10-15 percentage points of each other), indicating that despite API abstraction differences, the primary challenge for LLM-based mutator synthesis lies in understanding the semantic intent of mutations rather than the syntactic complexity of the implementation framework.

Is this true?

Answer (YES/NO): NO